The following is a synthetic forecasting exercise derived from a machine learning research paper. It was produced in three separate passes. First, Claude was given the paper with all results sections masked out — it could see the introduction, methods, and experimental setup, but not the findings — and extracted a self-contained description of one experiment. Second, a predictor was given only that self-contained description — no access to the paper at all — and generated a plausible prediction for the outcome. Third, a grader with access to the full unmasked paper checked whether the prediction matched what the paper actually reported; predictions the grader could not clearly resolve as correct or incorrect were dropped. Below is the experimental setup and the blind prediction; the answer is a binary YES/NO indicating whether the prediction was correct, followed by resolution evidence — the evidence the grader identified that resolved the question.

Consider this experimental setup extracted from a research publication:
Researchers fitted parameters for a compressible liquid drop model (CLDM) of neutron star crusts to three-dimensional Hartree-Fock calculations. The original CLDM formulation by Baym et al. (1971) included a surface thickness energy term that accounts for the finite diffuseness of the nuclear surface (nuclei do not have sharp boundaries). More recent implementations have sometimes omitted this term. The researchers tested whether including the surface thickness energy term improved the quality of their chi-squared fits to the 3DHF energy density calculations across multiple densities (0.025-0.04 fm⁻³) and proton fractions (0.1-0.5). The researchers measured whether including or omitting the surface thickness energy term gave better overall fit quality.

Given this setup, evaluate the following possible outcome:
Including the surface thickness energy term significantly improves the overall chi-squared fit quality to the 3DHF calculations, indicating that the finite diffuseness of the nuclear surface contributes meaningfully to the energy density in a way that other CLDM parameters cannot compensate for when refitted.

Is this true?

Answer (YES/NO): NO